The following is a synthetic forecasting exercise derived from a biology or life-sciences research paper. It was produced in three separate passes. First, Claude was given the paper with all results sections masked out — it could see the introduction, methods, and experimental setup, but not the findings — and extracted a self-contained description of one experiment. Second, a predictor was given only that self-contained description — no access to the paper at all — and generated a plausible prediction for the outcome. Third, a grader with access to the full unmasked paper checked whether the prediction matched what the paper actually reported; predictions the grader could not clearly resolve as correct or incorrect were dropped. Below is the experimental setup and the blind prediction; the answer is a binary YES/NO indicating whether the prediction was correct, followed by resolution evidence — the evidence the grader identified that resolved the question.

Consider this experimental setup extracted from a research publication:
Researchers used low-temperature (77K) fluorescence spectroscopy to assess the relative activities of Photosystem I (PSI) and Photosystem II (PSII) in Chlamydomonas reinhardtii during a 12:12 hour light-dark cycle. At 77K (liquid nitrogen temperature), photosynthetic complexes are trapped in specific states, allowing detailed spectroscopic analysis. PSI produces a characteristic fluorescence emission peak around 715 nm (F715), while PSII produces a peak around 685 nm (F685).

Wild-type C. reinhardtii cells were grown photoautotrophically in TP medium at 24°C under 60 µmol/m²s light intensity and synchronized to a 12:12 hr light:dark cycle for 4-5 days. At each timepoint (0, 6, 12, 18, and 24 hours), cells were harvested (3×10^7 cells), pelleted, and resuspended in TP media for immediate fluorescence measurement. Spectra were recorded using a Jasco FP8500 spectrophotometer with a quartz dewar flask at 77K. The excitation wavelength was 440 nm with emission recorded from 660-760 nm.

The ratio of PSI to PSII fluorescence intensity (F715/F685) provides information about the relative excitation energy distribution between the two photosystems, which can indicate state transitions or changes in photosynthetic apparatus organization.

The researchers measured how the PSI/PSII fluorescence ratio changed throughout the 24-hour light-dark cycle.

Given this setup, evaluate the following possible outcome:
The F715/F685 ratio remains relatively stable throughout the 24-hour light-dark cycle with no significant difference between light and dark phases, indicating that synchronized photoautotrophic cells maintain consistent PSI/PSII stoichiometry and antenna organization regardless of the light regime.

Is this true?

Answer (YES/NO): NO